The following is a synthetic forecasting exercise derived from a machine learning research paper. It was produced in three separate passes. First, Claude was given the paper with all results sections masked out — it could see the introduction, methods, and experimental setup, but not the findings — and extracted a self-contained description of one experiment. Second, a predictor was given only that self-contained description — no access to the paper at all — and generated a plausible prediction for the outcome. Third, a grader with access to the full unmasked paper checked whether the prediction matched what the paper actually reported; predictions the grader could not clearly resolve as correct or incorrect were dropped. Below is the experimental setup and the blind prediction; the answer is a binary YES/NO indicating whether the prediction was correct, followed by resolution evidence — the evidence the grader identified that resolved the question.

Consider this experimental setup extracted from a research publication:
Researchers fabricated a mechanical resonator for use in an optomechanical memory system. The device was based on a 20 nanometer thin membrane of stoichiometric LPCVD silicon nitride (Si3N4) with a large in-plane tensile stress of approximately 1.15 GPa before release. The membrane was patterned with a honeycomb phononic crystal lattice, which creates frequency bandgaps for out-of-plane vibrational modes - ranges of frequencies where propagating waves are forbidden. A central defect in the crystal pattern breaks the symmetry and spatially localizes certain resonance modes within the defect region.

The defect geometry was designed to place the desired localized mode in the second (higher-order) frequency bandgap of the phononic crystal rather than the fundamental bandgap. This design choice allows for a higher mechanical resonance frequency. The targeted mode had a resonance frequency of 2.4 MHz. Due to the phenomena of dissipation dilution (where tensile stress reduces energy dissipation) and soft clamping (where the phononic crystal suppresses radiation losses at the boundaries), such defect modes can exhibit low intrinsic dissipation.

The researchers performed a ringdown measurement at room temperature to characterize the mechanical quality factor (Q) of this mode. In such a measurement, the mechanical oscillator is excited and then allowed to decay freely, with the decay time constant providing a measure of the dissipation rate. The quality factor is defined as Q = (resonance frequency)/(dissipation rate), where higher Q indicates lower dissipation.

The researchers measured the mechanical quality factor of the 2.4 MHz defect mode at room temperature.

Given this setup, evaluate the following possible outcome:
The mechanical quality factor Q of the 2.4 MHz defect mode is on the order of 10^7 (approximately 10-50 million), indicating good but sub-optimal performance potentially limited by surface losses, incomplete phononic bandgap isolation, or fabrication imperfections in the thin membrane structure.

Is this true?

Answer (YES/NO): NO